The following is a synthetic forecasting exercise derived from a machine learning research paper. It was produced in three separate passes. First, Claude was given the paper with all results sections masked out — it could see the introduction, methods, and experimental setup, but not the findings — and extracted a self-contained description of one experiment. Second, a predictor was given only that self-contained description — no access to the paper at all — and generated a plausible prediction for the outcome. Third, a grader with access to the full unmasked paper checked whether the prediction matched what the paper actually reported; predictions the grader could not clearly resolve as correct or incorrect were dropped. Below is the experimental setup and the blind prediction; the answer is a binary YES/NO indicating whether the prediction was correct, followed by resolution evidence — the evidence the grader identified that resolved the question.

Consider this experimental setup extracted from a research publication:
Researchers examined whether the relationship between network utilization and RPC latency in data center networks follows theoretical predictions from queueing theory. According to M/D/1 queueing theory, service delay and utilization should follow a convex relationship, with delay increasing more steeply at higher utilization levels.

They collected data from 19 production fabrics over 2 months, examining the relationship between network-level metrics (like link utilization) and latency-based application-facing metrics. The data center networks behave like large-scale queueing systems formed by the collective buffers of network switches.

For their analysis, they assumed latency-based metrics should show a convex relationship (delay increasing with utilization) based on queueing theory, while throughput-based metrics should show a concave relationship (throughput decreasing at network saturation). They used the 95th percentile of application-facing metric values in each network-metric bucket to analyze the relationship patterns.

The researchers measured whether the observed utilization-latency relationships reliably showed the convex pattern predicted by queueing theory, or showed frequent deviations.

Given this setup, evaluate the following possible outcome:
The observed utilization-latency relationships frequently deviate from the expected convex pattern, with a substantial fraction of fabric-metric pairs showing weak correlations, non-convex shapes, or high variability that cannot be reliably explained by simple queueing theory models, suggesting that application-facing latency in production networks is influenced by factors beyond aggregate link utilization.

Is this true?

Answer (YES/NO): YES